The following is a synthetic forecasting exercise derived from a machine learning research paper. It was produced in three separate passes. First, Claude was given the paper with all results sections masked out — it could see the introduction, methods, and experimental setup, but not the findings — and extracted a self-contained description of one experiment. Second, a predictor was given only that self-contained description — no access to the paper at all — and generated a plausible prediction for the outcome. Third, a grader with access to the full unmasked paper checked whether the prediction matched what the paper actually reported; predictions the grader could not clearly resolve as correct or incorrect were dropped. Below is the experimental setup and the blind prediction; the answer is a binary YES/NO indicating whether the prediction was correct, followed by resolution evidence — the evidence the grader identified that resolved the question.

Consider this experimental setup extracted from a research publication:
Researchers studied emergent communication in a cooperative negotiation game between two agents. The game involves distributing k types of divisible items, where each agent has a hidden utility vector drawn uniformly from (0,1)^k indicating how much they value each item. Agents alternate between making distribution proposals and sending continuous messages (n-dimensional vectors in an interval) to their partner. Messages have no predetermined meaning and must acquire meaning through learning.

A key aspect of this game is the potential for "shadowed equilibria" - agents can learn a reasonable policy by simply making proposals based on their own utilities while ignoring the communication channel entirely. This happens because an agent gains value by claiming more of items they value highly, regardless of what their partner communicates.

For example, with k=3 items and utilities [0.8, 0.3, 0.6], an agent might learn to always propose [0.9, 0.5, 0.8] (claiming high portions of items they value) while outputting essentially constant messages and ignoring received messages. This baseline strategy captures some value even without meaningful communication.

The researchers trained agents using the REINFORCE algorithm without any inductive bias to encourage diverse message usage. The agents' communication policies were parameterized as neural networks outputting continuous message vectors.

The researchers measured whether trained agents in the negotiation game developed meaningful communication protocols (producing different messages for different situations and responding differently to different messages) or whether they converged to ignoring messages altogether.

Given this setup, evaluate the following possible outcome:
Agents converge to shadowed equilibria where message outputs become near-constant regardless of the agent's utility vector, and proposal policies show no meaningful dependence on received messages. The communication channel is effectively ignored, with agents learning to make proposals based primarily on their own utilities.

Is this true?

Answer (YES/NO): NO